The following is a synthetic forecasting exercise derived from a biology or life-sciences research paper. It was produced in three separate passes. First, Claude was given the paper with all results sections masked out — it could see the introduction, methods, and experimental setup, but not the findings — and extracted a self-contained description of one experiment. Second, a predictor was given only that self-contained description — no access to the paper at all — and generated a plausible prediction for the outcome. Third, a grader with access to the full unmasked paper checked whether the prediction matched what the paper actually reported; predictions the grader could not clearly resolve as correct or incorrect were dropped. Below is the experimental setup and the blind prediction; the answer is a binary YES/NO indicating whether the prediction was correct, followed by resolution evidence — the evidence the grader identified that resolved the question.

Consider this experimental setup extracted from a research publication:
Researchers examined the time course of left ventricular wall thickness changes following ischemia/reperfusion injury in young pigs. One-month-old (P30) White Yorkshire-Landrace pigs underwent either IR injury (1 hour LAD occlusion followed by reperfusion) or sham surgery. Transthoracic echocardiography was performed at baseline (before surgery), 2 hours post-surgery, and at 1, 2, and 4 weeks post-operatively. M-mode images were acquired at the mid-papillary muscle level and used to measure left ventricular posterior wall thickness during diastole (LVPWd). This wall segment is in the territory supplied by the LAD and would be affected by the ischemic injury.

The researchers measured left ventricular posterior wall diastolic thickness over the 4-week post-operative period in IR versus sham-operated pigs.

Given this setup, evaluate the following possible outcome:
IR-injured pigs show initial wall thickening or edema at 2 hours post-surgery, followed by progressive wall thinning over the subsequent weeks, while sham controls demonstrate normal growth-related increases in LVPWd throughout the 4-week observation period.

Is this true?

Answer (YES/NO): NO